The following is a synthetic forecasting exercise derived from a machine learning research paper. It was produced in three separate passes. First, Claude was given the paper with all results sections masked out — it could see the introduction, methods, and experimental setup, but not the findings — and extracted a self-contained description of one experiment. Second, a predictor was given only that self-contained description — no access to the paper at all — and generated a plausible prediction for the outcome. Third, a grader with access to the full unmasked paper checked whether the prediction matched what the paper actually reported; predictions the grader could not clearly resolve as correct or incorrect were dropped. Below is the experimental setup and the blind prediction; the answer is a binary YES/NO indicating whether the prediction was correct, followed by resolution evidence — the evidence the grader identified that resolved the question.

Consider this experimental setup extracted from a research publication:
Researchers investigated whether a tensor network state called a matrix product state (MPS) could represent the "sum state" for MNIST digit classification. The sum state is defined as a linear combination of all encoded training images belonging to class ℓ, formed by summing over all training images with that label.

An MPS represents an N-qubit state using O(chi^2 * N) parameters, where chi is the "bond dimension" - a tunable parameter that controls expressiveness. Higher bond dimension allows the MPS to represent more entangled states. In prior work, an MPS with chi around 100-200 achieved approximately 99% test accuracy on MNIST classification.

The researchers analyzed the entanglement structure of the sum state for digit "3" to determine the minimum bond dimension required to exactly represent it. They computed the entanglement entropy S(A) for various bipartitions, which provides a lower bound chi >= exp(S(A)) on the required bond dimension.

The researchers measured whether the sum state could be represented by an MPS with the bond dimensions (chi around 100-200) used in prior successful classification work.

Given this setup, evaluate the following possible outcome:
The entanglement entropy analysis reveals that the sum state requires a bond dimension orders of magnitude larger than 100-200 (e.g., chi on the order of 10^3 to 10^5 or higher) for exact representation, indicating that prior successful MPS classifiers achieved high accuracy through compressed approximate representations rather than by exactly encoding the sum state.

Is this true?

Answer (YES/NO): YES